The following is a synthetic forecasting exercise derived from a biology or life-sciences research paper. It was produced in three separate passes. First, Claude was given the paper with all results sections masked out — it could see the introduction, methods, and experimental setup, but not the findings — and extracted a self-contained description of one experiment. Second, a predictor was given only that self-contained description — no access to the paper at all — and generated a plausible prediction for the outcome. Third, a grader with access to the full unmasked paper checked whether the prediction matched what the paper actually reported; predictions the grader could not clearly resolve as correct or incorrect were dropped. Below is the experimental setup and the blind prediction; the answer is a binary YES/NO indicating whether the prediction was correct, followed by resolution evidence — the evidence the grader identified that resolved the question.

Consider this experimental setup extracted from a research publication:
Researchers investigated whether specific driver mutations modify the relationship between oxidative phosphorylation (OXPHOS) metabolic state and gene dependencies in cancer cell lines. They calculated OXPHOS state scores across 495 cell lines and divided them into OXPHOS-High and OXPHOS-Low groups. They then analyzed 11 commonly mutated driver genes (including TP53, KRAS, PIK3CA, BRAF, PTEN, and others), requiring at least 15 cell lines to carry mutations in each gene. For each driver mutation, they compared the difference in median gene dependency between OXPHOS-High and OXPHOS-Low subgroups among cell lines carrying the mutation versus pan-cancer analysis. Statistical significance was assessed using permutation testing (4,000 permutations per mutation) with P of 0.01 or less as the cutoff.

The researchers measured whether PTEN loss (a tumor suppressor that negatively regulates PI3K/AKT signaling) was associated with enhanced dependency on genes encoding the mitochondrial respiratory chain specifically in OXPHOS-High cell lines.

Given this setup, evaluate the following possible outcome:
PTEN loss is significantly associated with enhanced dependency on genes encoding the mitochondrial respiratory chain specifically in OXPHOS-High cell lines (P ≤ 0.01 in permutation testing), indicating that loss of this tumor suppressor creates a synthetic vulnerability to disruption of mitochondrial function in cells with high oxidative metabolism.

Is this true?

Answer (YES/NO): YES